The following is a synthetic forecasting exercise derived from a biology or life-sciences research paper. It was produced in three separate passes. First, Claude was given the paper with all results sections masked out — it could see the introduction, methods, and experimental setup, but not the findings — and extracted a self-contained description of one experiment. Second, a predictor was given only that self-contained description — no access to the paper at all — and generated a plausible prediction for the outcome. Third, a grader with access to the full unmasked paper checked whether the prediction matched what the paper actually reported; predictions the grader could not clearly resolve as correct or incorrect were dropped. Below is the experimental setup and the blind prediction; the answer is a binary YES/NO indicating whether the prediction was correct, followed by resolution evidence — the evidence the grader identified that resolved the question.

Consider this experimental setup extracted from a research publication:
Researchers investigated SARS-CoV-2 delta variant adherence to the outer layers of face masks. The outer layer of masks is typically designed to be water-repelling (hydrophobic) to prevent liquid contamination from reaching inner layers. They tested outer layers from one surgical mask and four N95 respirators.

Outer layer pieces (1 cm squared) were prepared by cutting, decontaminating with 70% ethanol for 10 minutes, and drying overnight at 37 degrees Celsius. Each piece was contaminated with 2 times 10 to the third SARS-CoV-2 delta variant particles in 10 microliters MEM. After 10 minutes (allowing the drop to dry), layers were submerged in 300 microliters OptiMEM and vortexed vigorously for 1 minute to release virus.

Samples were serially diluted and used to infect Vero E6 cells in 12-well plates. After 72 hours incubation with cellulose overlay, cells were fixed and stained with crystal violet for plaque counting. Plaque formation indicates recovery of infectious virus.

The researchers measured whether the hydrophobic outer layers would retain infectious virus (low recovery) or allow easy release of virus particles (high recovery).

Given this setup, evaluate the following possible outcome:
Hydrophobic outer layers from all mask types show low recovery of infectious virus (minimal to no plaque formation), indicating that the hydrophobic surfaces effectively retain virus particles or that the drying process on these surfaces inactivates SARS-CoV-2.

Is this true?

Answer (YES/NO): YES